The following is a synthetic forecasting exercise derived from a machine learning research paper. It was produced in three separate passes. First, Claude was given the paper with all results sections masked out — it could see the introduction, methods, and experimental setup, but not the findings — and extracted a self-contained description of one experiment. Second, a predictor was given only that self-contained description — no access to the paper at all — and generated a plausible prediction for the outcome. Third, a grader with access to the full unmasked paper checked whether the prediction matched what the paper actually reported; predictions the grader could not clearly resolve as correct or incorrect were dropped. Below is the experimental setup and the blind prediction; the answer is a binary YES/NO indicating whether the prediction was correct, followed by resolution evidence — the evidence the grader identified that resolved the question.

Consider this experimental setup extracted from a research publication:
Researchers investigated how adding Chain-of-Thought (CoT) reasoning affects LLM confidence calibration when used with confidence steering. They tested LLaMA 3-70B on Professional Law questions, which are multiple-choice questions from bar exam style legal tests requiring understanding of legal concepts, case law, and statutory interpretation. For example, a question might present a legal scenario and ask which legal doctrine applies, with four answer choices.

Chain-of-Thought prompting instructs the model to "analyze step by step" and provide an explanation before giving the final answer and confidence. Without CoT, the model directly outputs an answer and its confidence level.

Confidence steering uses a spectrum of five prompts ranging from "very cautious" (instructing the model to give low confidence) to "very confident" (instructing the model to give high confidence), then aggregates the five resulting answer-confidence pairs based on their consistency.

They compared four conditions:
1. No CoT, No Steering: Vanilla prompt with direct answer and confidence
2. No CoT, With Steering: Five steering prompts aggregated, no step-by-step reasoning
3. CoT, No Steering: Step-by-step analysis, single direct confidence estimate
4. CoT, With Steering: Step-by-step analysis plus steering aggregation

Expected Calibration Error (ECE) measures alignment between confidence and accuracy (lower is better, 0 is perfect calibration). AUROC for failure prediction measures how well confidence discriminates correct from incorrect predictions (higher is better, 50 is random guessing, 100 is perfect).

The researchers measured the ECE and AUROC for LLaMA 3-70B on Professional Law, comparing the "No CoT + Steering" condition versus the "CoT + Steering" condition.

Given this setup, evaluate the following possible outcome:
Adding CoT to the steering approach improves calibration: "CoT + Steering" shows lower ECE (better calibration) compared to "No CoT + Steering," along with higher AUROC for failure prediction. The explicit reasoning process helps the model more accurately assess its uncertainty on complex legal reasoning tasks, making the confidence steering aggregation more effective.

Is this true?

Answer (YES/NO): NO